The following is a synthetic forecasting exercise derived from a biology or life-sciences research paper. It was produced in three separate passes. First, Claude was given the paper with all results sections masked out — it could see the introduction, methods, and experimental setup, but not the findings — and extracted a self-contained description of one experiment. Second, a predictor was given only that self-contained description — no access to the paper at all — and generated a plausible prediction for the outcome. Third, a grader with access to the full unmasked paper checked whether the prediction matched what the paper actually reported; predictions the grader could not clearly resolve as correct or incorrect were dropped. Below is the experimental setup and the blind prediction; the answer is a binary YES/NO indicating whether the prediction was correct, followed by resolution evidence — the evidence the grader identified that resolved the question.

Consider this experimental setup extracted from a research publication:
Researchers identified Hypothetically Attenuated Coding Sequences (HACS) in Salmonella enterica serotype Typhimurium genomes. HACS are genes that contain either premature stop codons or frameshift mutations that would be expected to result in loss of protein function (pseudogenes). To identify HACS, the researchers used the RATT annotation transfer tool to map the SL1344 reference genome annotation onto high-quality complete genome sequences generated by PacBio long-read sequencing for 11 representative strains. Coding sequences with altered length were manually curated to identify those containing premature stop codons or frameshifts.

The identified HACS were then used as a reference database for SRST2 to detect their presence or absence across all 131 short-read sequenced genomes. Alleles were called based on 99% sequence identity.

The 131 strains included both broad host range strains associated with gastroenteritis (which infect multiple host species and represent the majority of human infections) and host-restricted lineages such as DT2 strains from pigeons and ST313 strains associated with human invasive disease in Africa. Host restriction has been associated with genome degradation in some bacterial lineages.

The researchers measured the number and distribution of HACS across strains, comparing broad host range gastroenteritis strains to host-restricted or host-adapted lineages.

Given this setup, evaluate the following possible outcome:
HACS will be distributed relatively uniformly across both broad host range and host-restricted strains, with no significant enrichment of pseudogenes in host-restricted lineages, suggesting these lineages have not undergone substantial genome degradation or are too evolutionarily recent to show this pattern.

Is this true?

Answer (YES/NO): NO